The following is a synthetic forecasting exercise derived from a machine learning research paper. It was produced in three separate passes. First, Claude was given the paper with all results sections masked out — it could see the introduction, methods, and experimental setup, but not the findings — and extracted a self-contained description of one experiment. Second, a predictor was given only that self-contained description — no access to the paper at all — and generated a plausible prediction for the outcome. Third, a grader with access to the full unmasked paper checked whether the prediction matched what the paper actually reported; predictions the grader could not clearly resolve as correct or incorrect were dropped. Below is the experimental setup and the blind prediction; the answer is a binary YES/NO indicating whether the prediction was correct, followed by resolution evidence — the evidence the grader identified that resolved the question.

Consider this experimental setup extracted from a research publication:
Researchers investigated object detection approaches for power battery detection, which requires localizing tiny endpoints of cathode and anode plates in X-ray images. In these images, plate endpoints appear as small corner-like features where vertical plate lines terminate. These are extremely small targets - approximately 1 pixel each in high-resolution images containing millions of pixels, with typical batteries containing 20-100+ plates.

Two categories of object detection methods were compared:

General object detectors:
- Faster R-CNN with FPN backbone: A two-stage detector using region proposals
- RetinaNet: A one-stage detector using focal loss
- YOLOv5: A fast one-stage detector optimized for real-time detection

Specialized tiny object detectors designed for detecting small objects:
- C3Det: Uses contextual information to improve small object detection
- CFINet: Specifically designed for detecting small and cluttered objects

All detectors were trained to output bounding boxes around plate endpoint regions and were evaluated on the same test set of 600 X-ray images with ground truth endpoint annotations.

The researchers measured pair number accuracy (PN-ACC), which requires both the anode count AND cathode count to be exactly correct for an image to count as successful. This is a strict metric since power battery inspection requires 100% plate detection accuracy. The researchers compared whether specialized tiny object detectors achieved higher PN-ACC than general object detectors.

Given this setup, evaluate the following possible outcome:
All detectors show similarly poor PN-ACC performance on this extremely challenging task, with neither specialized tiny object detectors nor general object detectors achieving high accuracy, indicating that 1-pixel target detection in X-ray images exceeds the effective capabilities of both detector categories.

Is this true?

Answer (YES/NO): NO